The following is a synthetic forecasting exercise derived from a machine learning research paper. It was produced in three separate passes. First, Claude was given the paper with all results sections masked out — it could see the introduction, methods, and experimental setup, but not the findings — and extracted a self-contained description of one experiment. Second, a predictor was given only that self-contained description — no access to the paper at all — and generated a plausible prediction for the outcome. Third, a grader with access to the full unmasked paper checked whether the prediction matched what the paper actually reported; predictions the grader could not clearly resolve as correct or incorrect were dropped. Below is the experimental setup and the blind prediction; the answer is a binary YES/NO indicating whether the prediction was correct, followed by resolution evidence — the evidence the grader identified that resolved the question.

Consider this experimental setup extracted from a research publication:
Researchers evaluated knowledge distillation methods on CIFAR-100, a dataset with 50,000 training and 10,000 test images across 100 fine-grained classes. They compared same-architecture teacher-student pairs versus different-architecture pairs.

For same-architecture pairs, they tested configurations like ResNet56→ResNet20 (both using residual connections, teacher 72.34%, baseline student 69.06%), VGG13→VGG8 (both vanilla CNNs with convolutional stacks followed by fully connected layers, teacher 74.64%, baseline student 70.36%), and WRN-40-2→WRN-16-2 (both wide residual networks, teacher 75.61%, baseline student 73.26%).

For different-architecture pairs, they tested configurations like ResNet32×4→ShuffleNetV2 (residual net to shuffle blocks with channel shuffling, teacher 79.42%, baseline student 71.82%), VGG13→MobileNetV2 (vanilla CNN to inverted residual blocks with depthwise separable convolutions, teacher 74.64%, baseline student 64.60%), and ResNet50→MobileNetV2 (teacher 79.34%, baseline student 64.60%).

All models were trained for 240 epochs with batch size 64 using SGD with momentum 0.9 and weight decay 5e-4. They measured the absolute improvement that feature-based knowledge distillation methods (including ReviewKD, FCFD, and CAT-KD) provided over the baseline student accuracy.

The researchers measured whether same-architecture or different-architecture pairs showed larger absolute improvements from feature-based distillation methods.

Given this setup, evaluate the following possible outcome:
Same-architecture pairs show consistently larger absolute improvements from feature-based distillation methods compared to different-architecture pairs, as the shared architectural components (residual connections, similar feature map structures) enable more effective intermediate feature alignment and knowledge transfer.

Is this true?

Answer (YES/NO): NO